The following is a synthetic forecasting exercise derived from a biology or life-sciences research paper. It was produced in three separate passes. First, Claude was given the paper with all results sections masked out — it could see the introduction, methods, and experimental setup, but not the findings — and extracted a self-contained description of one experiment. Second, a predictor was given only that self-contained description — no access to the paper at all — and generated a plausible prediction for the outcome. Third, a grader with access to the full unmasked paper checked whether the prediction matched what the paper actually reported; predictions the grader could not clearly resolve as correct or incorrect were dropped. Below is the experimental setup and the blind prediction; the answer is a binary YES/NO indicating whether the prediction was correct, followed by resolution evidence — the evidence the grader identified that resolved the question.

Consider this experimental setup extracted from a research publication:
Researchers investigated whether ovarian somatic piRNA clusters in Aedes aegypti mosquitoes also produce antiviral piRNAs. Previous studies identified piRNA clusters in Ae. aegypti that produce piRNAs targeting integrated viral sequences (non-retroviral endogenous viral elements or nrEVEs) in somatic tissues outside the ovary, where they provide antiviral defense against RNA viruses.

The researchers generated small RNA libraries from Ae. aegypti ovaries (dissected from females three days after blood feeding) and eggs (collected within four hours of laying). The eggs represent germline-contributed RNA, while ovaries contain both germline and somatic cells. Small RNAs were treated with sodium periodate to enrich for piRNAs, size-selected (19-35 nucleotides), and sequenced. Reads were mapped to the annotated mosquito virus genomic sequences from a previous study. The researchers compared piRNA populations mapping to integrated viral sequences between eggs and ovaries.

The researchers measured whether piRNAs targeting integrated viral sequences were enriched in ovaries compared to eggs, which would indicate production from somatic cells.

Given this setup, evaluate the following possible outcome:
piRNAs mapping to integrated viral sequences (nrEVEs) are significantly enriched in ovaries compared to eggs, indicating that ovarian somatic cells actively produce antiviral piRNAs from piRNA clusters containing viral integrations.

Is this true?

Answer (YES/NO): YES